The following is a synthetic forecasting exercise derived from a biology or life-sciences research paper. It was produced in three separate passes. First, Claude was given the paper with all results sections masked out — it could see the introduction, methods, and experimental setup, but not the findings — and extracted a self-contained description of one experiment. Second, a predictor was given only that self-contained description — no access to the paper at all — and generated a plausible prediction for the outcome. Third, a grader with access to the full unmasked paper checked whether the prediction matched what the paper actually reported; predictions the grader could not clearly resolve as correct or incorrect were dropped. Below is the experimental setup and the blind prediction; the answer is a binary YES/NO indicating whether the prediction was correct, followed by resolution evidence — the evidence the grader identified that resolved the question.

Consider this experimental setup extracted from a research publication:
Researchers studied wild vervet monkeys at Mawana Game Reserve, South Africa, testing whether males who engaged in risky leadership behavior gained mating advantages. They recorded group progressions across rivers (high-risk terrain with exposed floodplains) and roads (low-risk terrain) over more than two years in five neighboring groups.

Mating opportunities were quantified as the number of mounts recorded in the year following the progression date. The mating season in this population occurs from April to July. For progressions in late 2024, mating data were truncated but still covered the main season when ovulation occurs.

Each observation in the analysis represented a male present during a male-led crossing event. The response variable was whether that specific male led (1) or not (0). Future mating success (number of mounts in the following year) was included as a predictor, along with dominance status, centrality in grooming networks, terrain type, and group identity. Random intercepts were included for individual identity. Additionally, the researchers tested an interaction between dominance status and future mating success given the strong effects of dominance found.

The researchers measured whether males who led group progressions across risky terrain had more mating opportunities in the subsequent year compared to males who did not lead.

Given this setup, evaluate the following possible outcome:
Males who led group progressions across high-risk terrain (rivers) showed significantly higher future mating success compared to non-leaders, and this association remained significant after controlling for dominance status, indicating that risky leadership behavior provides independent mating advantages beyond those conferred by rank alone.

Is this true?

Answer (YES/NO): NO